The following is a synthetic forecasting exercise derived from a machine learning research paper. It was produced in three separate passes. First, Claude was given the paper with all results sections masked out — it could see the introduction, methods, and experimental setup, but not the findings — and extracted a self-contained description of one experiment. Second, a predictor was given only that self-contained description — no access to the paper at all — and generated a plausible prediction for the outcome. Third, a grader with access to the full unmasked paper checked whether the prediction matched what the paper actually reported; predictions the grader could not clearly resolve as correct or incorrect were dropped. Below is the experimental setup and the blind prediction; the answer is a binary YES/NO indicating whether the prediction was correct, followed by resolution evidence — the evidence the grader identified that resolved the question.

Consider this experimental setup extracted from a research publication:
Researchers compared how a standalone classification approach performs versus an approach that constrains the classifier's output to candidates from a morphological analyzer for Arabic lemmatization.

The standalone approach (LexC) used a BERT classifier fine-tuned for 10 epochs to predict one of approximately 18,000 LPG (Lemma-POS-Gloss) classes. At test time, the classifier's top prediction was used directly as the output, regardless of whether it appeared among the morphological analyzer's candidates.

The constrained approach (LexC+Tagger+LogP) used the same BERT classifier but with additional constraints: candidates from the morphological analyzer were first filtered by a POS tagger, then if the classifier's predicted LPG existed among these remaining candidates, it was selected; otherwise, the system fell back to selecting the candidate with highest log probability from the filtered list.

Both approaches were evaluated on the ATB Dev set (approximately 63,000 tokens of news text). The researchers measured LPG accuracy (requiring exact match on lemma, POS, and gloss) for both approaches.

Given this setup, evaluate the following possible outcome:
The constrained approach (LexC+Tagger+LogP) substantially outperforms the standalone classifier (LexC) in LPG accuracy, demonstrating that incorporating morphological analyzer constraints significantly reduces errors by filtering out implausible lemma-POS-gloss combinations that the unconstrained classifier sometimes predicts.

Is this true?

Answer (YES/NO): YES